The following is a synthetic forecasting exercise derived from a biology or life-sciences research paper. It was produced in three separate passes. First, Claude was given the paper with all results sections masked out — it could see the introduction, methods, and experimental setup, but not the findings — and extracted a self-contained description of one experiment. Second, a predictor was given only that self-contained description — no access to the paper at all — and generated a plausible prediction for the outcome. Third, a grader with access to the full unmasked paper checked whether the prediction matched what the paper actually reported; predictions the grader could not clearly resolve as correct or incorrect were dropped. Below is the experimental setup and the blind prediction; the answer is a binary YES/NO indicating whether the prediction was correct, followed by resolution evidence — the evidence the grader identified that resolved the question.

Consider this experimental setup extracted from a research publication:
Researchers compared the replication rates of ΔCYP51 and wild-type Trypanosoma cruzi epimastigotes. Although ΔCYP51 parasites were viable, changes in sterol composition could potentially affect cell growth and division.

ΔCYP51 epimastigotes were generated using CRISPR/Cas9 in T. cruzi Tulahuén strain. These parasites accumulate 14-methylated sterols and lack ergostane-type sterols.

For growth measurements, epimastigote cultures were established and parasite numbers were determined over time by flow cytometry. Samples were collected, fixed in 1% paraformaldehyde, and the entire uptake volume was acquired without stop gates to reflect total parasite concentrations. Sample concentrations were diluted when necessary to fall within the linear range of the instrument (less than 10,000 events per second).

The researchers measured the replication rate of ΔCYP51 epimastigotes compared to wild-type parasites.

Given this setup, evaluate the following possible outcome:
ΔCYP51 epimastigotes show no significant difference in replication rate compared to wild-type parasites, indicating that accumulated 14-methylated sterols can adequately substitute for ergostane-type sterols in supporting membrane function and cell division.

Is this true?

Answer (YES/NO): NO